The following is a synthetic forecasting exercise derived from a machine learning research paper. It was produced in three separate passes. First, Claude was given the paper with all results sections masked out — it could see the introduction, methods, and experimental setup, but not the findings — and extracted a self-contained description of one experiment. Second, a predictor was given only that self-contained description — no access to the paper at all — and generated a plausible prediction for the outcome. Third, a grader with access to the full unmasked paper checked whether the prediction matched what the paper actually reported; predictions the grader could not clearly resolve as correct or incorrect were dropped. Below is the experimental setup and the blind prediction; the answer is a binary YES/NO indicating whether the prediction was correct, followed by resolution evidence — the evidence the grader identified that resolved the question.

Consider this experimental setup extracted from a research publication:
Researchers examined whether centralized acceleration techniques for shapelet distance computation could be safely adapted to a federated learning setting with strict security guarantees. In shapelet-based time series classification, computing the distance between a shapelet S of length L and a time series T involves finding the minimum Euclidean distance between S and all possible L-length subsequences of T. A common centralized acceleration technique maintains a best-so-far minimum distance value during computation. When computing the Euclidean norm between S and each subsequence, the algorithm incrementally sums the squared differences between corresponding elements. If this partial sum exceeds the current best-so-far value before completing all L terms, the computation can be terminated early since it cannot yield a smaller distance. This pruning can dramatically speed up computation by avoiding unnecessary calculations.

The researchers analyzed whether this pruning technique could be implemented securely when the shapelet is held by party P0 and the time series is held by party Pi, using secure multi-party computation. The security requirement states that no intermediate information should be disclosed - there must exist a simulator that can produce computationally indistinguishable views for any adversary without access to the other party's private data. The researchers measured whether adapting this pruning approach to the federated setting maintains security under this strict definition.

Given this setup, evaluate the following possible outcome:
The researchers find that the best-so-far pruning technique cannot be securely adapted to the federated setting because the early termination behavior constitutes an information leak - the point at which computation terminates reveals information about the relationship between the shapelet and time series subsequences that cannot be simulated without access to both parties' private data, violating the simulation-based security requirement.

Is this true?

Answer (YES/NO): YES